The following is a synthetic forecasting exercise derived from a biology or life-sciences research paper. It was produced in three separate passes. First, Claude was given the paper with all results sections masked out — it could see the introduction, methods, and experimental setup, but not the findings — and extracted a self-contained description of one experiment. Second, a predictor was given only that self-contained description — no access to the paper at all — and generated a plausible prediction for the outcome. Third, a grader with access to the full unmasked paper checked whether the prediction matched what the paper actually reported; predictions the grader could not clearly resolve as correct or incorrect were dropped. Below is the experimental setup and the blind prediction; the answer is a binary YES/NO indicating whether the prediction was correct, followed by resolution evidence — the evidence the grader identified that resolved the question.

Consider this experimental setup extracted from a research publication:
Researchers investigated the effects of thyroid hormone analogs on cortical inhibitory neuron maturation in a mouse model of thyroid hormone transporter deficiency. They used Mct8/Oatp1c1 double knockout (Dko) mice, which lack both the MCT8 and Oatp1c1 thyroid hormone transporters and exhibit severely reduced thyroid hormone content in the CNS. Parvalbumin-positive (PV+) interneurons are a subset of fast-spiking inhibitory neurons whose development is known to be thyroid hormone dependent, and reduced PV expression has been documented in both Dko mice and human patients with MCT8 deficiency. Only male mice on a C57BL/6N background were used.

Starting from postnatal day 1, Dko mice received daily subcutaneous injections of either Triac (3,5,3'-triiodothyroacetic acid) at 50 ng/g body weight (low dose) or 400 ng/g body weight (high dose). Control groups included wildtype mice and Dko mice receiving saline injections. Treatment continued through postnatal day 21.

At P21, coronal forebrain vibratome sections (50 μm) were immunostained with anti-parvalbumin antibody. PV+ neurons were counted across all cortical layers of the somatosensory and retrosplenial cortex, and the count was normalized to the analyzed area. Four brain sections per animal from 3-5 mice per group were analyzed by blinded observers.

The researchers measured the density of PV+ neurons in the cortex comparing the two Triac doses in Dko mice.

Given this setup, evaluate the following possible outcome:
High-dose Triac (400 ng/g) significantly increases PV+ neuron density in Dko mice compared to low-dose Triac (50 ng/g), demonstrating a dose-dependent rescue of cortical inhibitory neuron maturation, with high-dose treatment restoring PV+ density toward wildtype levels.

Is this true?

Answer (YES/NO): YES